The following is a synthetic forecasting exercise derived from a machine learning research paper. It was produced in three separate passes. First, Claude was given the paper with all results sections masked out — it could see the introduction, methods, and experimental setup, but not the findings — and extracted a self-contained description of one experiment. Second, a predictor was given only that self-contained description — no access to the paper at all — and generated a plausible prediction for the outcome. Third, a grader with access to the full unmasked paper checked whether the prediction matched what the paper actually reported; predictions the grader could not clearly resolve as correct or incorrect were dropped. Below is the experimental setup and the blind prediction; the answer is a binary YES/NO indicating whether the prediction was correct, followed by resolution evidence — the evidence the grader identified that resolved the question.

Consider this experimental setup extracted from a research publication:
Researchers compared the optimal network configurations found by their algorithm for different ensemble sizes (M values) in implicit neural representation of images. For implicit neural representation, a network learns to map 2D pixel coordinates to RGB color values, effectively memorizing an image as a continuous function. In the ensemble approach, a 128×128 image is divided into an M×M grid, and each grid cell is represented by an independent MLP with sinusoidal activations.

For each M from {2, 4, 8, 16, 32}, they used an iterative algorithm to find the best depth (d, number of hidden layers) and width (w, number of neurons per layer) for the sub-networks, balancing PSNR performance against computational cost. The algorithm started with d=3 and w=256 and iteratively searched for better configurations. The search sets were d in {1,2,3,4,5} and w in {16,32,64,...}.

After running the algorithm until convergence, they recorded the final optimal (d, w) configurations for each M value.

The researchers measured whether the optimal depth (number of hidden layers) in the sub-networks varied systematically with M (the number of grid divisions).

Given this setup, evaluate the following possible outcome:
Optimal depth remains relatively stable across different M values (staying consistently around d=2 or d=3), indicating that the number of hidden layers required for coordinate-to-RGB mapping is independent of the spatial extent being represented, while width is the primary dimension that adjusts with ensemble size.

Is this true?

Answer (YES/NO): NO